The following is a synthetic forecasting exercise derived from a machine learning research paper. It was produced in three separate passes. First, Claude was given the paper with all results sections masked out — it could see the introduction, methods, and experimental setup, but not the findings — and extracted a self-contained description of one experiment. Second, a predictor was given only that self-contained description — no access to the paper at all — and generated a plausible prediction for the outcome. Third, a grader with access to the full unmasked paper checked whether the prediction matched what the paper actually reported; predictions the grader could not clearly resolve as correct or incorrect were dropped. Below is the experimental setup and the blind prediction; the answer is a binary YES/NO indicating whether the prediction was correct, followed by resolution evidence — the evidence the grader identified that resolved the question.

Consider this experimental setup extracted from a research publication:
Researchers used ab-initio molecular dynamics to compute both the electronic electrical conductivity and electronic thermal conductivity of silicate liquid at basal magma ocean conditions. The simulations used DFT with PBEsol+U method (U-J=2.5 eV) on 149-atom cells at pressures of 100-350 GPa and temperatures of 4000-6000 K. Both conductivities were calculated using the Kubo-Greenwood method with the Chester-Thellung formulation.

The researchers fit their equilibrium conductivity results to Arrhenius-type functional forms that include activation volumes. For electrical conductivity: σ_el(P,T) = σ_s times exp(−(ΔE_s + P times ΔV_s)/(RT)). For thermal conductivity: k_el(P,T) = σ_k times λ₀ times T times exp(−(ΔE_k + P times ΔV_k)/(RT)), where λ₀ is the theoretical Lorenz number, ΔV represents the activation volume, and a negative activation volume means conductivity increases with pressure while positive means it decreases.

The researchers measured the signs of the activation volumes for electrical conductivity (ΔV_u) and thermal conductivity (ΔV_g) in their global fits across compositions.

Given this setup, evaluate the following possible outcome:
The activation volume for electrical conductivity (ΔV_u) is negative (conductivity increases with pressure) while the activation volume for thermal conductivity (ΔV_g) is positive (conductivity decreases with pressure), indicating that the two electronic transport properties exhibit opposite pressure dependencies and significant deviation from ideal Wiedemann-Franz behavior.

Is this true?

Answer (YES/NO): YES